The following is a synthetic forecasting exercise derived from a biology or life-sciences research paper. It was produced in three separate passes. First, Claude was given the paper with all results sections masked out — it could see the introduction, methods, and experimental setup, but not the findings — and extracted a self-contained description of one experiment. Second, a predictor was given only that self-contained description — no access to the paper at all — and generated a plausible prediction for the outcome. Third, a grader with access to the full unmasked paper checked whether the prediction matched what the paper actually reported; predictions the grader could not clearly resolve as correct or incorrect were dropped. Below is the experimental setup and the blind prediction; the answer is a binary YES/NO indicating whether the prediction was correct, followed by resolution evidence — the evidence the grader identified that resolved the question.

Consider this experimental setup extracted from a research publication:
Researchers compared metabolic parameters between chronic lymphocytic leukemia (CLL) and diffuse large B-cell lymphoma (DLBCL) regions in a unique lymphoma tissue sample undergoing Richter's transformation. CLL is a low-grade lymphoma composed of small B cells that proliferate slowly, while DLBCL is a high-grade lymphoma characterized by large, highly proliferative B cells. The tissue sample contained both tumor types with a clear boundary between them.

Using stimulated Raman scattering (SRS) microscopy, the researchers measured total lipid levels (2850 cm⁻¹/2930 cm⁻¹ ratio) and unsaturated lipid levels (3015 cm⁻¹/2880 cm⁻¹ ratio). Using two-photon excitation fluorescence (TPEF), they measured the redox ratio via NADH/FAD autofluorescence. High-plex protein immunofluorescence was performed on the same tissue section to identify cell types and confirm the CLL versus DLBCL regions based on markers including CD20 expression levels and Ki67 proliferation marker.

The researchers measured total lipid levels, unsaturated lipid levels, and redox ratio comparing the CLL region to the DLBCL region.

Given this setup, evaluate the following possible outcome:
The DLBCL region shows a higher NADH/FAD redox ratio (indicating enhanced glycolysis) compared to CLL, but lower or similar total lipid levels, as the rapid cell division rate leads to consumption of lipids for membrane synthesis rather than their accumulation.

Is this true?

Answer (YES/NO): NO